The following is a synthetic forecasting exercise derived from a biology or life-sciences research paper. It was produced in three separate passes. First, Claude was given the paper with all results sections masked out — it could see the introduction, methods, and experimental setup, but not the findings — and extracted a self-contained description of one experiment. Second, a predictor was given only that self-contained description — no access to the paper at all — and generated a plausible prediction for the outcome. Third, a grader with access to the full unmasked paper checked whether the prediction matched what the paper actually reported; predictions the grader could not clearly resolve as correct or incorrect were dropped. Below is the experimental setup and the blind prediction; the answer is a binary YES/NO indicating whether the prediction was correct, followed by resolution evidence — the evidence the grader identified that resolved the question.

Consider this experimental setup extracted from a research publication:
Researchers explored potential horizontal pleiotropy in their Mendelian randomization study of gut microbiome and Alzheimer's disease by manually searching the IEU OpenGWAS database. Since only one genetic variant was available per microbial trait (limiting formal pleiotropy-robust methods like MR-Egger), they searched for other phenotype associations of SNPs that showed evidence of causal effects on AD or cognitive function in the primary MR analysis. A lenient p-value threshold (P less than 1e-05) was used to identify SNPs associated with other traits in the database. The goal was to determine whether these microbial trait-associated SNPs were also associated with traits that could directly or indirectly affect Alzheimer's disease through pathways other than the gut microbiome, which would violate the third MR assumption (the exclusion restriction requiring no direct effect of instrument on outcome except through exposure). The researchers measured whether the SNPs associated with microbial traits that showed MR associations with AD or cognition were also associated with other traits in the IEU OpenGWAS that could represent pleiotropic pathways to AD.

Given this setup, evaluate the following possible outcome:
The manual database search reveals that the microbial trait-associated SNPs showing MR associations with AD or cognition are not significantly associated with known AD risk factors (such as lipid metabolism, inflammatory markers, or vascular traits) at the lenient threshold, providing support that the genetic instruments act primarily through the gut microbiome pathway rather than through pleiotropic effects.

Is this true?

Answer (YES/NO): NO